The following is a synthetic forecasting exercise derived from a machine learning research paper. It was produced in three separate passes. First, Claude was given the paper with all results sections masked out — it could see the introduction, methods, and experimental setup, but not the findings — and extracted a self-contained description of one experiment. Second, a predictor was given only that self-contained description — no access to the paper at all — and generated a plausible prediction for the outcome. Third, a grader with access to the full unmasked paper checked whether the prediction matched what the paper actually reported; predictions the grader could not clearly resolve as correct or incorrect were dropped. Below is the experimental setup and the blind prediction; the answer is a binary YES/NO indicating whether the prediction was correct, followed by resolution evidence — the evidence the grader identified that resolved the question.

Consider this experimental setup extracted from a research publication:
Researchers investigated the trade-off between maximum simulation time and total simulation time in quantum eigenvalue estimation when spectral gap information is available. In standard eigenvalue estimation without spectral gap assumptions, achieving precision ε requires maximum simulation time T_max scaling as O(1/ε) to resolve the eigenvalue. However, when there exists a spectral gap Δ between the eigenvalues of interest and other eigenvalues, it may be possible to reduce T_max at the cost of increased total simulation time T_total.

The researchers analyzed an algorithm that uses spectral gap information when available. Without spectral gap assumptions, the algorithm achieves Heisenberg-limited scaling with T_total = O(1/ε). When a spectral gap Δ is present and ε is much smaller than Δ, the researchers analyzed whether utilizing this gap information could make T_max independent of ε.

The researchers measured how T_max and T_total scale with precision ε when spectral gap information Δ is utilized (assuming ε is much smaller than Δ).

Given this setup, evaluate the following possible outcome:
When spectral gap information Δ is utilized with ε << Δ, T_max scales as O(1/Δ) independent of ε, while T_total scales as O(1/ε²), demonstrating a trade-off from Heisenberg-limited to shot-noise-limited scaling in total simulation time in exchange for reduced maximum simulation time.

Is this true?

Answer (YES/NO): YES